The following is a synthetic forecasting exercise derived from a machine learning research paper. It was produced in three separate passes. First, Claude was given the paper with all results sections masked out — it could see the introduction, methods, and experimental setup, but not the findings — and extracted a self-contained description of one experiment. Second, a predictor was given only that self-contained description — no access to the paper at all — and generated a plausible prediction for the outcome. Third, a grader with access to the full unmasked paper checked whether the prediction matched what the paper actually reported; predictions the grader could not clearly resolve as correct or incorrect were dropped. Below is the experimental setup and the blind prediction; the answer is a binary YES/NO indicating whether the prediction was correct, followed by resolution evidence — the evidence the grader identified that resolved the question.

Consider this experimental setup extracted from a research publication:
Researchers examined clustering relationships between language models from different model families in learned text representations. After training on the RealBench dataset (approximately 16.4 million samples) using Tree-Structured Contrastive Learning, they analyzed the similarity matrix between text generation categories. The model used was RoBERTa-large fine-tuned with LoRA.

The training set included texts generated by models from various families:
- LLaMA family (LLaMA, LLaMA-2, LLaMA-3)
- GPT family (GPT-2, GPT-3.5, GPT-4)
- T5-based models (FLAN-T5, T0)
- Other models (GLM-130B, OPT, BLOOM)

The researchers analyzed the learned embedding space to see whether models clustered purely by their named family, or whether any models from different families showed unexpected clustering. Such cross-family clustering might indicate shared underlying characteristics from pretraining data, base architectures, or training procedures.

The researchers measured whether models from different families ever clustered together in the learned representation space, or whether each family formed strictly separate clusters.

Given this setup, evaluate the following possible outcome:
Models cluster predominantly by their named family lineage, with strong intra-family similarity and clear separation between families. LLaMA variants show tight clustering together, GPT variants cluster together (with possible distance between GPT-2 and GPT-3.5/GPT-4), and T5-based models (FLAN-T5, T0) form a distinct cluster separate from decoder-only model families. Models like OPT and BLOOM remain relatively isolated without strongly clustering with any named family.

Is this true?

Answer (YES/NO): NO